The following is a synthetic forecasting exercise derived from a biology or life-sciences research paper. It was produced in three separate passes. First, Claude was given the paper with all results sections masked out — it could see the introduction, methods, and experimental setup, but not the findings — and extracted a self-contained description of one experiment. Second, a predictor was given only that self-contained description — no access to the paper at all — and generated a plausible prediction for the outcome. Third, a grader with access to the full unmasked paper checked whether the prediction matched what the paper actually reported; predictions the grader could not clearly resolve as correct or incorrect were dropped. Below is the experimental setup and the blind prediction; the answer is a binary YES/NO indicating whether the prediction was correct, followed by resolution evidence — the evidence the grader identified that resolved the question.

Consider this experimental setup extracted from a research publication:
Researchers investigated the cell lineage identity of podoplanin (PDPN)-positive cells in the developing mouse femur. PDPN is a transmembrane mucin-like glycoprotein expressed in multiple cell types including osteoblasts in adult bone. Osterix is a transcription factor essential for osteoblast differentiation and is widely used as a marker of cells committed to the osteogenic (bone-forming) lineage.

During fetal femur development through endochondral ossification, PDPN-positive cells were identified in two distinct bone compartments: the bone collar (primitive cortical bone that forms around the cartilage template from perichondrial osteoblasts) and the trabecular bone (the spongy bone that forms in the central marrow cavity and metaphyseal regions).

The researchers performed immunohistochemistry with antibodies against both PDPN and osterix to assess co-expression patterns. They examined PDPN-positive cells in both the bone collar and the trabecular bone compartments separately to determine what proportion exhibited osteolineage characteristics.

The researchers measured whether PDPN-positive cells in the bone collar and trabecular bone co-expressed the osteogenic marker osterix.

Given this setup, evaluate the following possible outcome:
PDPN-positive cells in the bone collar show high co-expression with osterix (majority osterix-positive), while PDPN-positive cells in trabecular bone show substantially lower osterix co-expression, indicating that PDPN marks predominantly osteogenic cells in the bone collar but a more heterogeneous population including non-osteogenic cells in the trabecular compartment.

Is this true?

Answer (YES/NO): NO